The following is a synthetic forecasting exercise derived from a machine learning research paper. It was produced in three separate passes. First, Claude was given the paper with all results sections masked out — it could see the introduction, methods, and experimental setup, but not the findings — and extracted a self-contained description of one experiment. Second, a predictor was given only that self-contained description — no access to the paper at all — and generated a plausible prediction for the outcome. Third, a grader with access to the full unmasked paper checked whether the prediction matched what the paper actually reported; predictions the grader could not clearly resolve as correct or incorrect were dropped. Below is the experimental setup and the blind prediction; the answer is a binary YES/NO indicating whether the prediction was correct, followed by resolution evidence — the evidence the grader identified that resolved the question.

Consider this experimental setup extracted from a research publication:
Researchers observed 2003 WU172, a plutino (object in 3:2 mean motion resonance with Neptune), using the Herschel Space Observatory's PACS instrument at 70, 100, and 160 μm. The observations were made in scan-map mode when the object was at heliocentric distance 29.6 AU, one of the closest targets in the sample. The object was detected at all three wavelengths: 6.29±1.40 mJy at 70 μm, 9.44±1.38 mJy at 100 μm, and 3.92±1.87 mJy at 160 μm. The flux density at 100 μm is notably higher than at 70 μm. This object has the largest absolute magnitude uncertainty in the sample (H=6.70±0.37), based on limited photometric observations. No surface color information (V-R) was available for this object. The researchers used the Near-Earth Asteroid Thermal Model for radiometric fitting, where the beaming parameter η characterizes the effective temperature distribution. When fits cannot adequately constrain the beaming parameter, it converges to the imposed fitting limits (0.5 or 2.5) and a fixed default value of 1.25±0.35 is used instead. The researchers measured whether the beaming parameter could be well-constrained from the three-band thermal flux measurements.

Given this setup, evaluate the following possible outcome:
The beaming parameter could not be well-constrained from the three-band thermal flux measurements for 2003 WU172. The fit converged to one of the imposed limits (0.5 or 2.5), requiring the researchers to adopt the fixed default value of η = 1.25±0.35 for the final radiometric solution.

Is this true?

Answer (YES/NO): NO